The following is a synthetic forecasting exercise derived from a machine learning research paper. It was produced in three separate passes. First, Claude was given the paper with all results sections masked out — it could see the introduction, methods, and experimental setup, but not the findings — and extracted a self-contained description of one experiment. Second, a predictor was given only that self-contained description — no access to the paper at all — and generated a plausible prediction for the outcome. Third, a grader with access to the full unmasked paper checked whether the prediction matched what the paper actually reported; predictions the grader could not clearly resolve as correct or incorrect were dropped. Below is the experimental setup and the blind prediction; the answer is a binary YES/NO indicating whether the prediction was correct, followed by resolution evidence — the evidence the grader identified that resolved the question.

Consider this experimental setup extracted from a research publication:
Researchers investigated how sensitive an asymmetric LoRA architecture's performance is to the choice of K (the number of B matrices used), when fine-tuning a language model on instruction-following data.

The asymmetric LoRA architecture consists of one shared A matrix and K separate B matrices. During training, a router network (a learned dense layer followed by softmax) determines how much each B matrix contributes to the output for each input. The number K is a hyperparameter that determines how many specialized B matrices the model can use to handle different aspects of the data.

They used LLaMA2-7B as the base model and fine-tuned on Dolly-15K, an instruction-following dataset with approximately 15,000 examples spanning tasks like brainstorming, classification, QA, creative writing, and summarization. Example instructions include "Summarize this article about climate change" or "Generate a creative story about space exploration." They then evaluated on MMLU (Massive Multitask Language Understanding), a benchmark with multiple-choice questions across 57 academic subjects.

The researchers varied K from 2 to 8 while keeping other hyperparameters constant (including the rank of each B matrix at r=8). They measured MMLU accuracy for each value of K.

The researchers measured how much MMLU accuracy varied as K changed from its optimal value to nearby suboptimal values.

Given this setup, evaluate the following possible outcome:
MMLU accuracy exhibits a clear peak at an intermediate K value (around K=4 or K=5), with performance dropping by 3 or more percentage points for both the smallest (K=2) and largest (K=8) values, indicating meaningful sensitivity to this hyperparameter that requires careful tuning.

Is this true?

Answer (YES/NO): NO